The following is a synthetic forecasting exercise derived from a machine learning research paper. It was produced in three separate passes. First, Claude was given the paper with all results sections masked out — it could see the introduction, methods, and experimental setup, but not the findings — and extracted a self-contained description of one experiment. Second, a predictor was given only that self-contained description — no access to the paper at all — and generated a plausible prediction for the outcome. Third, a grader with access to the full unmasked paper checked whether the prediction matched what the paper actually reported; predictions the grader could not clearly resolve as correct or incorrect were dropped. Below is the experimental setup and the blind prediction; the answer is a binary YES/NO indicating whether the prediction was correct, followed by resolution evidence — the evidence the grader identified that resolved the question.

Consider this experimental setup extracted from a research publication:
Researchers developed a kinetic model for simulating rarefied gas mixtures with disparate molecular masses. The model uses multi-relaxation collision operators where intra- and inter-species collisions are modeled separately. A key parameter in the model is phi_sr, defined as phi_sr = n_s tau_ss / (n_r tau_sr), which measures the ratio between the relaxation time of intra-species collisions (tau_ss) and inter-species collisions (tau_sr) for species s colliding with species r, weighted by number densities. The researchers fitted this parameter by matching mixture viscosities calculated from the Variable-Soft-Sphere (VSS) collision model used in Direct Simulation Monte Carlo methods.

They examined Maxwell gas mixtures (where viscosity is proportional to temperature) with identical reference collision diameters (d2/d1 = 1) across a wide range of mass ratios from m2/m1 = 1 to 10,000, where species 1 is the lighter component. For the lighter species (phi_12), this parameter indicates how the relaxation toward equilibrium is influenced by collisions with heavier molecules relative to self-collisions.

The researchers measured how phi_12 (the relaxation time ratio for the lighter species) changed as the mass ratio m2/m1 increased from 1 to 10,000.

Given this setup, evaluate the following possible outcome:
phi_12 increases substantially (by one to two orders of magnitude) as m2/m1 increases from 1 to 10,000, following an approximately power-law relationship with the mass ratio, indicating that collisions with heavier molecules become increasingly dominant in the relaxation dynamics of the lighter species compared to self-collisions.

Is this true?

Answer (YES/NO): NO